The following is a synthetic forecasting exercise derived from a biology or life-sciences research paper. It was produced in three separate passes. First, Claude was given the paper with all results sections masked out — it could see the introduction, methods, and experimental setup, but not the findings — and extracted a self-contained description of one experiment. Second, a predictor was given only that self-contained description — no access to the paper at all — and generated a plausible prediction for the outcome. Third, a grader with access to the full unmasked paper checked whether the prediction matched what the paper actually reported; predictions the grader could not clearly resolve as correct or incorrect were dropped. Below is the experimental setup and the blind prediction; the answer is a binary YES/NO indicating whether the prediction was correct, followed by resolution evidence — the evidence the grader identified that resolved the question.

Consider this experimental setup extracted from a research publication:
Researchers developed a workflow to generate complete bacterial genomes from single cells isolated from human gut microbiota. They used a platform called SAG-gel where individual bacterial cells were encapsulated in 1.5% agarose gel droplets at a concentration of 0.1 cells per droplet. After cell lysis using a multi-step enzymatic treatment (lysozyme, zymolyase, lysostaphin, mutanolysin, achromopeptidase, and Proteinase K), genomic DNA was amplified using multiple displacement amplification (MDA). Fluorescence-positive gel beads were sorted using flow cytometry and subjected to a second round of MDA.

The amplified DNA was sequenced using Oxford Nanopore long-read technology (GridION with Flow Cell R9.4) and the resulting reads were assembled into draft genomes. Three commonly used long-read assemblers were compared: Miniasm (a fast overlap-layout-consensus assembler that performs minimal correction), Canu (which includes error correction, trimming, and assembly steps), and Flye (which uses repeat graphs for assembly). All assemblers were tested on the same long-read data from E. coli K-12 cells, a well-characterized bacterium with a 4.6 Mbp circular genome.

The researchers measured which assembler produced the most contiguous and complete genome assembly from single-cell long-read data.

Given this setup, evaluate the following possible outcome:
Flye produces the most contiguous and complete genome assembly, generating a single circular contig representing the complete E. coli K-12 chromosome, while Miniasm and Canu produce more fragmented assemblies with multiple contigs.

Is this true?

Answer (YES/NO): NO